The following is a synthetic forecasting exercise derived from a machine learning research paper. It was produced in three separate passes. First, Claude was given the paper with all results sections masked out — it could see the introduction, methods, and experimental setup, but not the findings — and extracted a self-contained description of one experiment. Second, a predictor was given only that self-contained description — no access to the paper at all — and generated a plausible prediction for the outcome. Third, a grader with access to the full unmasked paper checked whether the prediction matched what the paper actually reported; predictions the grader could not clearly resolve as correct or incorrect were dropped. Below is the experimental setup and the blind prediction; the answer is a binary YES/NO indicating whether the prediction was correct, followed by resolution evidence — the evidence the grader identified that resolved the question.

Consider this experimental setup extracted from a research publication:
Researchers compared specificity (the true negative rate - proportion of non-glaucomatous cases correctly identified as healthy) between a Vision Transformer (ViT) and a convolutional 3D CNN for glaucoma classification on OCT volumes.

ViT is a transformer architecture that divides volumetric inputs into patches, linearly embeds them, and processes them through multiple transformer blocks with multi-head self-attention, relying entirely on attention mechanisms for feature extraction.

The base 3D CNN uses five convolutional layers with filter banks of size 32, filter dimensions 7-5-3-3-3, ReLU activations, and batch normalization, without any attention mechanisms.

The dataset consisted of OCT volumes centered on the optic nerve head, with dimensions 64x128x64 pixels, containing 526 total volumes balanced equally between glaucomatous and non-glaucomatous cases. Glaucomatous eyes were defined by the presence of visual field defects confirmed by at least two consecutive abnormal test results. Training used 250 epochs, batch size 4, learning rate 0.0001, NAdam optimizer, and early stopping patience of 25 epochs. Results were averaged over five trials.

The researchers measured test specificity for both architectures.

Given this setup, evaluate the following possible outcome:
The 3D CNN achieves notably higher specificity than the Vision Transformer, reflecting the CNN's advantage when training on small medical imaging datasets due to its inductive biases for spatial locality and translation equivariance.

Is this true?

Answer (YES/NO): YES